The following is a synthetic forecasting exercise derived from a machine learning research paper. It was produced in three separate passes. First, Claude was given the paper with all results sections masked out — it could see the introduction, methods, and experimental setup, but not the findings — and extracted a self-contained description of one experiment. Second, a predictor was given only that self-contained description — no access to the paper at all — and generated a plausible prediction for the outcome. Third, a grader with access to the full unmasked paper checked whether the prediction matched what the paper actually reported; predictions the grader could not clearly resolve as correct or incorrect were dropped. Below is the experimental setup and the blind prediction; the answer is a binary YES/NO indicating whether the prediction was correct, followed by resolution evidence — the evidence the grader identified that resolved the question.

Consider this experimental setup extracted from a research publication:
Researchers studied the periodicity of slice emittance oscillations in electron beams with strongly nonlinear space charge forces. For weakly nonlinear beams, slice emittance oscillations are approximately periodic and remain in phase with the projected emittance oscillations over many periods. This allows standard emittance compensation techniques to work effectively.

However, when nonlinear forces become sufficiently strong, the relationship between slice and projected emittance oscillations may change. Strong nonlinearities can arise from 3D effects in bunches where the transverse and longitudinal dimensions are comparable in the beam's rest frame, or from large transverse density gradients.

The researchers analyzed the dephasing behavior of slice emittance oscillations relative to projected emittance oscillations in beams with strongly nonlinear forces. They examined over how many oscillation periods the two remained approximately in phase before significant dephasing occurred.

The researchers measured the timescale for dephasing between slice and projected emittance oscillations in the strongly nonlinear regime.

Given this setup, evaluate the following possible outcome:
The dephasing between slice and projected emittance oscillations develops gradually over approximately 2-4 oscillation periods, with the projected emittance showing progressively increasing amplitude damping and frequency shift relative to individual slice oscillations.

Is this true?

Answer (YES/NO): NO